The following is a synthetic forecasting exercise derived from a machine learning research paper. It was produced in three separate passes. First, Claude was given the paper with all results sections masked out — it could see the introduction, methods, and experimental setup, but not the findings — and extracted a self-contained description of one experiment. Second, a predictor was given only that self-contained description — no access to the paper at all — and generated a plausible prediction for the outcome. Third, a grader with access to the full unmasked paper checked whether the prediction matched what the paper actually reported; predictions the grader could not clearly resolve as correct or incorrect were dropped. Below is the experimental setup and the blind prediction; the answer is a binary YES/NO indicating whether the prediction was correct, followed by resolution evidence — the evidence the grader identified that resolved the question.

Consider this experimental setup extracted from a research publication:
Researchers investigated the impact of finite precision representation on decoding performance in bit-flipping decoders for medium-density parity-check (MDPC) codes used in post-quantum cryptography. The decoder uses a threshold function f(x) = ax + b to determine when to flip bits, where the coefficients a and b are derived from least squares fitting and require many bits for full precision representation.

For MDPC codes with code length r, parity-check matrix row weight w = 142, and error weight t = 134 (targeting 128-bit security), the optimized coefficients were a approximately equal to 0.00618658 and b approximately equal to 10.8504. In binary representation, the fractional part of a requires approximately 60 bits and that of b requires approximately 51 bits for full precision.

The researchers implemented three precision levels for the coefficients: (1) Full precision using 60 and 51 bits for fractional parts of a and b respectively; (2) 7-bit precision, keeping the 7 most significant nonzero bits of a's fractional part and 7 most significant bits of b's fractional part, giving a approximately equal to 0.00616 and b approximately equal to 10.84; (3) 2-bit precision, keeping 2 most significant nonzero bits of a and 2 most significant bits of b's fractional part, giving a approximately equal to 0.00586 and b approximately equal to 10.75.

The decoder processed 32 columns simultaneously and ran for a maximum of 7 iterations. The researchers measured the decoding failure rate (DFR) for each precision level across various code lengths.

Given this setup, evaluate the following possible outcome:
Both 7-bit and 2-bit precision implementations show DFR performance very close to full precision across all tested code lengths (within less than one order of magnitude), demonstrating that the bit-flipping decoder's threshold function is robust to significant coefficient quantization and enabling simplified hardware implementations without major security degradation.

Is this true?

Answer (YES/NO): NO